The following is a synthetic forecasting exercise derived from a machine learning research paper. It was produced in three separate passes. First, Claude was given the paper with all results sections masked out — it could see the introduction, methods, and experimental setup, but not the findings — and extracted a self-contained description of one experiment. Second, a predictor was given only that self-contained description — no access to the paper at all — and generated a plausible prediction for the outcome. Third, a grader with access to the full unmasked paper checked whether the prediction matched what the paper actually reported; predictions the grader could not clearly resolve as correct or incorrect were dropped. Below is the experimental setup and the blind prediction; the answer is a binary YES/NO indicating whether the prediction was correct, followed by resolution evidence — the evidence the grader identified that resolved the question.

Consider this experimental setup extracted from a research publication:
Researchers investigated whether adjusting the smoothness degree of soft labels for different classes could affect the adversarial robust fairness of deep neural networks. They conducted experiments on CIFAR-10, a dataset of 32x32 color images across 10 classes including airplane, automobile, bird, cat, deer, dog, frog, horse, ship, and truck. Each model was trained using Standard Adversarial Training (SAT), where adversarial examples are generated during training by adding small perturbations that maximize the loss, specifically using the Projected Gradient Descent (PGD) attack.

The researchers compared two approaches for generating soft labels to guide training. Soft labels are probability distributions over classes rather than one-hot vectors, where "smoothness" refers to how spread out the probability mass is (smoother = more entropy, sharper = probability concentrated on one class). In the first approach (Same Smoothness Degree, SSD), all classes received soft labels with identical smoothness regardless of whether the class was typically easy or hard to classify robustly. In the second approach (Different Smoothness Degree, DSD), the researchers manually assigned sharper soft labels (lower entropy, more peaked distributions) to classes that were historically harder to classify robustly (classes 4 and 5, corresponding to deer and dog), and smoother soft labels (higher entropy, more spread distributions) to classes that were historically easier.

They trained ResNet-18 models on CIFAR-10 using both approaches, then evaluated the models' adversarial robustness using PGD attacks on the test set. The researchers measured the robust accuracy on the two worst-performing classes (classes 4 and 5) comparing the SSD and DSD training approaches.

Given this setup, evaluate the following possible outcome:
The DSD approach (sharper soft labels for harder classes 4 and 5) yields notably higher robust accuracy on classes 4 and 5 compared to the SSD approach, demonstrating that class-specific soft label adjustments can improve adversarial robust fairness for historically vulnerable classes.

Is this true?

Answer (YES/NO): YES